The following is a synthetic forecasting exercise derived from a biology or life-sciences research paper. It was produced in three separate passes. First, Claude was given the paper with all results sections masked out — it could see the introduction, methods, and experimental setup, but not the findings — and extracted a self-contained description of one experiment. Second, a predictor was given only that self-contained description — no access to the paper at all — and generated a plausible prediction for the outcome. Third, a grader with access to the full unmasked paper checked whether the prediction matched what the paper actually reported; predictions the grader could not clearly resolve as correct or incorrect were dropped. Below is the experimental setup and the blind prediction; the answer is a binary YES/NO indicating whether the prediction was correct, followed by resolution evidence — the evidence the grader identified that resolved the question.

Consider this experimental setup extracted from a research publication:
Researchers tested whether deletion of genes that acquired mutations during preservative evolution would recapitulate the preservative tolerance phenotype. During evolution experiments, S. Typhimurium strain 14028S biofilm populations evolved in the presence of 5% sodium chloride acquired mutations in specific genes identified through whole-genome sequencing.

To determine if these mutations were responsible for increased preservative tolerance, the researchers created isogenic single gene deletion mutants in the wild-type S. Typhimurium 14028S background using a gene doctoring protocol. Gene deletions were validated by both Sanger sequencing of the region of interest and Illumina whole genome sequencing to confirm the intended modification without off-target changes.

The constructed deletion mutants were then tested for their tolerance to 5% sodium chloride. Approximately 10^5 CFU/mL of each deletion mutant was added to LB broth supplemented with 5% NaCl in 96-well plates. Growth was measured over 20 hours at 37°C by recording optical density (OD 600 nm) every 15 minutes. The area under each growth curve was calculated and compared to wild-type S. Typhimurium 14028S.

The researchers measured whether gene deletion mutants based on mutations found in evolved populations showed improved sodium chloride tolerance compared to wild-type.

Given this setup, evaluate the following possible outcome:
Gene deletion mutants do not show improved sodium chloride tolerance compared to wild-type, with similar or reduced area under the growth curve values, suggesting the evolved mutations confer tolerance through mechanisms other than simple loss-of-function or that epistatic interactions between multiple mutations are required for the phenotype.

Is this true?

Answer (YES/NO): YES